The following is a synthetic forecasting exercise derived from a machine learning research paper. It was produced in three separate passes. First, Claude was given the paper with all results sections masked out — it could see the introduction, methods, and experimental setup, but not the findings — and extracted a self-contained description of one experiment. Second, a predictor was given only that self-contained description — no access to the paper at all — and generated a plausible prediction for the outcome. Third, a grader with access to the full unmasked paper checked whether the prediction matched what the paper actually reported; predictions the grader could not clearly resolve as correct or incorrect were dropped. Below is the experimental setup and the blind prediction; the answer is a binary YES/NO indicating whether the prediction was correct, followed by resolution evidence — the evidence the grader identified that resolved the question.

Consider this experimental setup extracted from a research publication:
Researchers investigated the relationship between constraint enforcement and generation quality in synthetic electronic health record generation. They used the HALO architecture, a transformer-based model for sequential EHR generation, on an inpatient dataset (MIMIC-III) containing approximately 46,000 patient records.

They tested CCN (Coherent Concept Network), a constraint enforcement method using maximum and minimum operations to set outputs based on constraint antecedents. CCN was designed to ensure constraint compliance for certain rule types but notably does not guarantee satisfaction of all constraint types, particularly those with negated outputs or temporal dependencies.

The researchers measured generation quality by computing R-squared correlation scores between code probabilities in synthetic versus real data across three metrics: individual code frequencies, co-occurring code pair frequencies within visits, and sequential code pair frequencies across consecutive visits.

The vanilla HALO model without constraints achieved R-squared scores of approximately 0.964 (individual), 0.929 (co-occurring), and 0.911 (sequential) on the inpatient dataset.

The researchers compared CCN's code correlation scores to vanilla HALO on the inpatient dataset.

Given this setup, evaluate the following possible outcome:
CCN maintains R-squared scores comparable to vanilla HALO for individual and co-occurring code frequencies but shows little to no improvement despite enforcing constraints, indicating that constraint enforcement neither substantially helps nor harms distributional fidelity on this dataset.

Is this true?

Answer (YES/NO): NO